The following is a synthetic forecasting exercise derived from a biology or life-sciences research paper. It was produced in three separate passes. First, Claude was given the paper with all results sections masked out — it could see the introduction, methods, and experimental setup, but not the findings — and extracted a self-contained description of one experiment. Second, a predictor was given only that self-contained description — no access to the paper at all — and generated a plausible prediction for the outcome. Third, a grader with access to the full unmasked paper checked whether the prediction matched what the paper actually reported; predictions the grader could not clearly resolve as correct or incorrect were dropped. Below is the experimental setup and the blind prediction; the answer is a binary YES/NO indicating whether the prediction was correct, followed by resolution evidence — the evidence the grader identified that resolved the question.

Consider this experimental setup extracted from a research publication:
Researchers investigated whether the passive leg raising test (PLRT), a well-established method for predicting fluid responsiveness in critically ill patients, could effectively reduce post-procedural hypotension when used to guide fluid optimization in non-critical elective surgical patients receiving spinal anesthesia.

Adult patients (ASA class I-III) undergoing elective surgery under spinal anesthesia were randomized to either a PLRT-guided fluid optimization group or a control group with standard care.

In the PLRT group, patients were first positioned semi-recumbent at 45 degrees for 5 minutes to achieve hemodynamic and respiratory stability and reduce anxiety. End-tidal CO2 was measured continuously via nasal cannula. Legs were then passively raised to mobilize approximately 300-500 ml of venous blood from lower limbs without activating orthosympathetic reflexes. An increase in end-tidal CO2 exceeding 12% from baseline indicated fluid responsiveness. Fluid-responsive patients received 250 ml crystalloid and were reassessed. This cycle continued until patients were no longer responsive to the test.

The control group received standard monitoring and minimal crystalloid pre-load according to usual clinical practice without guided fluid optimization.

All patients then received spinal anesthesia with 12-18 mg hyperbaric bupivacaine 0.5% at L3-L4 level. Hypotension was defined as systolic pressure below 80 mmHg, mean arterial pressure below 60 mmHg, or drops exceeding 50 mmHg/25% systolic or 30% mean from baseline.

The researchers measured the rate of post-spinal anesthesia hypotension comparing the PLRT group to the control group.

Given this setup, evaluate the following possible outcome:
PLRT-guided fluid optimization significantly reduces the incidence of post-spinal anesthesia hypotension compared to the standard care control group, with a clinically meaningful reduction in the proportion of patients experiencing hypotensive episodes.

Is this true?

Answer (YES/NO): NO